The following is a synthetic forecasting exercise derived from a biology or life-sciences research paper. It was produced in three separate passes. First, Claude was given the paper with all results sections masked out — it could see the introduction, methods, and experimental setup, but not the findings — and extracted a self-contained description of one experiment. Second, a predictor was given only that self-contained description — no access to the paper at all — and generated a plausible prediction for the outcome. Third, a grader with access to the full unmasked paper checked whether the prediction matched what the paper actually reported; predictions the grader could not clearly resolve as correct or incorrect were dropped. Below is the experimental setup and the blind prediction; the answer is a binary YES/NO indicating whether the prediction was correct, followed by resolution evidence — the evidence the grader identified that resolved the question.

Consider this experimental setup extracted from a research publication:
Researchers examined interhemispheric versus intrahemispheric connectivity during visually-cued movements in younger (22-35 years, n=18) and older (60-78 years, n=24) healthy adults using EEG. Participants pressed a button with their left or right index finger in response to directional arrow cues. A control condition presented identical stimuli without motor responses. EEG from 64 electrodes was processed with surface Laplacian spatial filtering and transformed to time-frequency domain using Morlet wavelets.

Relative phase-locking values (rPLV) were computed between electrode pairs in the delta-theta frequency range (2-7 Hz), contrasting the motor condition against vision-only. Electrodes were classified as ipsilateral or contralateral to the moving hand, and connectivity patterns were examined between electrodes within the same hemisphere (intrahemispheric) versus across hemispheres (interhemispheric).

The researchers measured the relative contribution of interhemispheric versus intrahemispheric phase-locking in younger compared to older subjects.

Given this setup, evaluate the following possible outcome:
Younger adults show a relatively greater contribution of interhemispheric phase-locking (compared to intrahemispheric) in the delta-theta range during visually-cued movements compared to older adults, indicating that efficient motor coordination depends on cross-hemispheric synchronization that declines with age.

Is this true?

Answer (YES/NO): NO